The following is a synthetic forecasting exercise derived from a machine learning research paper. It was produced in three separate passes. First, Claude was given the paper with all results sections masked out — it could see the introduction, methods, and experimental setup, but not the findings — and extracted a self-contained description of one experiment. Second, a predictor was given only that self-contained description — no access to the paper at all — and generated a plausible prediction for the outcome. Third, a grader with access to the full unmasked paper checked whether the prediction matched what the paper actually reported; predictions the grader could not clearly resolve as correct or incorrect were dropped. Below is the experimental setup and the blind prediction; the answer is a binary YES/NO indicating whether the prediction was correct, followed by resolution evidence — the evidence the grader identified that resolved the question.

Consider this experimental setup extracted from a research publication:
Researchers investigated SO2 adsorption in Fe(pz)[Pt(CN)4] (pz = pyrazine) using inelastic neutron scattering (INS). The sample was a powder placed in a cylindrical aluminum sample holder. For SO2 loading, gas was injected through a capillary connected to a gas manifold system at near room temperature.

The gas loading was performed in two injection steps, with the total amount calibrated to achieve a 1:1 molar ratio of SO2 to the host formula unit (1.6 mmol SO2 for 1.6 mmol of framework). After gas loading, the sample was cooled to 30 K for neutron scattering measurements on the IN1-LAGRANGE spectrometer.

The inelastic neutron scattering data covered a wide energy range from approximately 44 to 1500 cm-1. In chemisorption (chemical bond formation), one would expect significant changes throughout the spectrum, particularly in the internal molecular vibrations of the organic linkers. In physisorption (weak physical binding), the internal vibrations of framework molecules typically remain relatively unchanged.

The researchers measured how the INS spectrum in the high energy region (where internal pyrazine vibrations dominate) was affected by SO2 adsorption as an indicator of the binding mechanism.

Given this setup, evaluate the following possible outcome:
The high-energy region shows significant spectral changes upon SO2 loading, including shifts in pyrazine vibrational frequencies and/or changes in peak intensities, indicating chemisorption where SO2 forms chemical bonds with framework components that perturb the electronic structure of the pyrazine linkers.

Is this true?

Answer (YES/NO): NO